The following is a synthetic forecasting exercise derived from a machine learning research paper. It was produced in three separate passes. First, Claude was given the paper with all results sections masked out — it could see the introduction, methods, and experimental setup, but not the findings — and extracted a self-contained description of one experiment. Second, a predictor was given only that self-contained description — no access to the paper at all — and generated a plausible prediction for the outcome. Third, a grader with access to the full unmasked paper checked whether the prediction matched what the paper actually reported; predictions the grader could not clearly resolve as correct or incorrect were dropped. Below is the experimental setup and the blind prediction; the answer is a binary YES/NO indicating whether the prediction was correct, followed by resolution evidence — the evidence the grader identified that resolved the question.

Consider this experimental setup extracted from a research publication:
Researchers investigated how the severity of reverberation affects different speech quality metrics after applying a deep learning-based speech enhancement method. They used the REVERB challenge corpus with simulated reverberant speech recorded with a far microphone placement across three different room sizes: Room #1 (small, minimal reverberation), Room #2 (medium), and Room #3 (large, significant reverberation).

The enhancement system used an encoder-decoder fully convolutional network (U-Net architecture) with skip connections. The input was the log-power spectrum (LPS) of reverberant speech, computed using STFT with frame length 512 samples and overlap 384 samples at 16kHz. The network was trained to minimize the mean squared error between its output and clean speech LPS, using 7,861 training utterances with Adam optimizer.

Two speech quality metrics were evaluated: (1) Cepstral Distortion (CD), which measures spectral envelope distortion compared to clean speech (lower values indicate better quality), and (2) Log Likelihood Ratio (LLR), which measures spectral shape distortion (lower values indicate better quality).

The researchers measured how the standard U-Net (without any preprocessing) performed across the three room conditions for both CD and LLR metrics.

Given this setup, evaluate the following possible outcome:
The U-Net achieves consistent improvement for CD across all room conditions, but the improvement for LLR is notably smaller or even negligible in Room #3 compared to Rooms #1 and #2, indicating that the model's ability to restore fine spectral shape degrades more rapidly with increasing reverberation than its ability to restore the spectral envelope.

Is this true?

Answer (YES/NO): NO